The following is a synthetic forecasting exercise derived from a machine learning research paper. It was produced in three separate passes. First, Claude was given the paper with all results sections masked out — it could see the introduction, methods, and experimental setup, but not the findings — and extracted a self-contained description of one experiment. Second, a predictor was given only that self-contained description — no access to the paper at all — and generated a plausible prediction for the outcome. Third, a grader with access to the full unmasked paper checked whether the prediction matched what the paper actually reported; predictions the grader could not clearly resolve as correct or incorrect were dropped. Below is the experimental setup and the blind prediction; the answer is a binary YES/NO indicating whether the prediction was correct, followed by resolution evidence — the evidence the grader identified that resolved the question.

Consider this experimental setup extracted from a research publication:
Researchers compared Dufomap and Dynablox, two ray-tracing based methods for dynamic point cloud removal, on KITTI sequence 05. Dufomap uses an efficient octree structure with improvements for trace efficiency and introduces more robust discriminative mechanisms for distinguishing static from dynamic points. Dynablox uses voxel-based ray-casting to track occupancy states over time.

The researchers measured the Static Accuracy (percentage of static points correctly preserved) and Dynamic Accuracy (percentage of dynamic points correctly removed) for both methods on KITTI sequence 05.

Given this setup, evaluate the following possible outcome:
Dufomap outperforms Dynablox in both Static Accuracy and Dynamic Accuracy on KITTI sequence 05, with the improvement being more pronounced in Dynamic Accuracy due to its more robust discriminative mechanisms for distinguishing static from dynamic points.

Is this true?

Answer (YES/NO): NO